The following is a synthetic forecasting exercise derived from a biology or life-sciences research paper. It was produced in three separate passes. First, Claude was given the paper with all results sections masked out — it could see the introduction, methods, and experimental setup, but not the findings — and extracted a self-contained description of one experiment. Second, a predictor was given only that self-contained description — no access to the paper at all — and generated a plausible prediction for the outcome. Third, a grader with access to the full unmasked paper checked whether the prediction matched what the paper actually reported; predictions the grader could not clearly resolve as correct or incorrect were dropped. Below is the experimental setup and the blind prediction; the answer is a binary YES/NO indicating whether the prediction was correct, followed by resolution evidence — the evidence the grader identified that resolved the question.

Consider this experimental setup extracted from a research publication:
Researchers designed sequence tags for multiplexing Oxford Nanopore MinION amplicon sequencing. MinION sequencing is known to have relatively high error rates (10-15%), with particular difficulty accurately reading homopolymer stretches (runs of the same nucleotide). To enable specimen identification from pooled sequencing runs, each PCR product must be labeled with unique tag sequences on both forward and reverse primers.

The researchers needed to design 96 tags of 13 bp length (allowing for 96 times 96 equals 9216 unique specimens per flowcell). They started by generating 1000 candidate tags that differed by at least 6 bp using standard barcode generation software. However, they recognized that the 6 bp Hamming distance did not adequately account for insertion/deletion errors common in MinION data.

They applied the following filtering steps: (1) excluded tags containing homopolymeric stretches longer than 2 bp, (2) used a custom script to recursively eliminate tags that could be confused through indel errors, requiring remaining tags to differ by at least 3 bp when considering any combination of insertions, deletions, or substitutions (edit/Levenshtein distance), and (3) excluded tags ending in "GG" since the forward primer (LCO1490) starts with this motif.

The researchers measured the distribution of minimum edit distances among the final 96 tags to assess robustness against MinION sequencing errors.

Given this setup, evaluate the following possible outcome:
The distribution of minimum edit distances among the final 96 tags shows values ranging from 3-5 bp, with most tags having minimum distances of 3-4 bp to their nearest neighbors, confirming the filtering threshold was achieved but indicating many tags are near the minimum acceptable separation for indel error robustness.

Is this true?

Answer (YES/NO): NO